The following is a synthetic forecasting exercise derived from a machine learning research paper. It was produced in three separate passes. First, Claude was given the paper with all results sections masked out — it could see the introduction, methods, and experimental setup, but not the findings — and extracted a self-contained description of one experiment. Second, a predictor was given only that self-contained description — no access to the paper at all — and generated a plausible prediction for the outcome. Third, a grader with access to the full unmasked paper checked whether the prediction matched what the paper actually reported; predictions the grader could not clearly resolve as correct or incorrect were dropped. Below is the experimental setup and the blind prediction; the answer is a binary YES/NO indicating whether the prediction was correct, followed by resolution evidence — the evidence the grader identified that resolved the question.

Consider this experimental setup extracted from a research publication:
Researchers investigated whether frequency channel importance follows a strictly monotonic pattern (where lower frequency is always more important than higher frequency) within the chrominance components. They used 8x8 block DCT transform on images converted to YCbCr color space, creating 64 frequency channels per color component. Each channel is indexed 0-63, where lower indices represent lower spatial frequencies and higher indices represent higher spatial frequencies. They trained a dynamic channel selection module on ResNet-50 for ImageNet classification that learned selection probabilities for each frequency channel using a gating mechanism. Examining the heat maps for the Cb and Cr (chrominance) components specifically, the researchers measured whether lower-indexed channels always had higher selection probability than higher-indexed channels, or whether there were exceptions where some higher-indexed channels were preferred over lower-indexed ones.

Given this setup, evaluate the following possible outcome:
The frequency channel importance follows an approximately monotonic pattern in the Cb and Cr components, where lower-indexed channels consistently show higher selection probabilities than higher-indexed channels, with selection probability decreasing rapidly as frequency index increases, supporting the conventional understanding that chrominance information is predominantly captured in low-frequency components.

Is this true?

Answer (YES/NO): NO